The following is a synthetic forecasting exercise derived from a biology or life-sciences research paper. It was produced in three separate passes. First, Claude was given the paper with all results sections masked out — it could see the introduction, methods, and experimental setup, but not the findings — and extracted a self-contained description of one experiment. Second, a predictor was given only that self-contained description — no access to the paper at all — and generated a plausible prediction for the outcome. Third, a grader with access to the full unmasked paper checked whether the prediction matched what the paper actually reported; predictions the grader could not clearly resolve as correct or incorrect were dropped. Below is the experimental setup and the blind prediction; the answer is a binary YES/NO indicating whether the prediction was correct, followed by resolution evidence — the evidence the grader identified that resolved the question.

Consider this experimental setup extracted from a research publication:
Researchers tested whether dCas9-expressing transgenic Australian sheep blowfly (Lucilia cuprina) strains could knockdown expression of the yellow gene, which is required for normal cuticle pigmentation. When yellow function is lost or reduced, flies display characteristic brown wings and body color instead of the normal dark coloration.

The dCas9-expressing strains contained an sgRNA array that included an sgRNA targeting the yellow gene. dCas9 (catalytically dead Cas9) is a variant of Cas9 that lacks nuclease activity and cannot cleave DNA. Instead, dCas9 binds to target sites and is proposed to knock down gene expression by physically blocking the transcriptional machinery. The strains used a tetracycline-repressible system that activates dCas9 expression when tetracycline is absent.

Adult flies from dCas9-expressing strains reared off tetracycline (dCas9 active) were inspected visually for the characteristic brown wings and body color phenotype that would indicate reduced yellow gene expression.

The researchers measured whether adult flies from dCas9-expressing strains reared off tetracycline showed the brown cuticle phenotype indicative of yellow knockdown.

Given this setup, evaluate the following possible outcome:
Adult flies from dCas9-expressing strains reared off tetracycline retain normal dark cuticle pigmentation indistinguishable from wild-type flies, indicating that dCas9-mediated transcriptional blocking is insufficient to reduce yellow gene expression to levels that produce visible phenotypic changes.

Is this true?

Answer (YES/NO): YES